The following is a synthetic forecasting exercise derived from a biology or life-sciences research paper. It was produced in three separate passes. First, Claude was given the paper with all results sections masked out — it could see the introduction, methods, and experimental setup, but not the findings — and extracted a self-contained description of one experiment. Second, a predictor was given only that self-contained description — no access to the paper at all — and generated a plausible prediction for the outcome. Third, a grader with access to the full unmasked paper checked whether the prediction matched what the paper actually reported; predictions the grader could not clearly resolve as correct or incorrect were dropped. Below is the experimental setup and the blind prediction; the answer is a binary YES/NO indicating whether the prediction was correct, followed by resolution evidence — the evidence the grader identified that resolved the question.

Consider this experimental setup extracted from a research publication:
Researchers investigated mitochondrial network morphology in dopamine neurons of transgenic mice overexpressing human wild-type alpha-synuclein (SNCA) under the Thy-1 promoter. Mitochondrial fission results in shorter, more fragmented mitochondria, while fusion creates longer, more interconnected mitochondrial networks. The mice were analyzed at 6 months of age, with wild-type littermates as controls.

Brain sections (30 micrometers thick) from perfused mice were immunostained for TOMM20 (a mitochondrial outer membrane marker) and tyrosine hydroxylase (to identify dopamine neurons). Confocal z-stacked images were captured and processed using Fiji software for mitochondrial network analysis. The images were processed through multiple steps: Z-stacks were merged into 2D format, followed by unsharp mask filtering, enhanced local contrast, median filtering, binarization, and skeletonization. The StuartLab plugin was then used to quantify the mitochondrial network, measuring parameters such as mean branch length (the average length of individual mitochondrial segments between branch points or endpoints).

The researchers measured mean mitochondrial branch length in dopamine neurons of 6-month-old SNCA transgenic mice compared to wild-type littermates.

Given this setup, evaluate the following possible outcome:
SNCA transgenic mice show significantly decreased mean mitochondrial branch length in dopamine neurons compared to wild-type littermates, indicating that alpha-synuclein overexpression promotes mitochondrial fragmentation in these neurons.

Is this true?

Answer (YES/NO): YES